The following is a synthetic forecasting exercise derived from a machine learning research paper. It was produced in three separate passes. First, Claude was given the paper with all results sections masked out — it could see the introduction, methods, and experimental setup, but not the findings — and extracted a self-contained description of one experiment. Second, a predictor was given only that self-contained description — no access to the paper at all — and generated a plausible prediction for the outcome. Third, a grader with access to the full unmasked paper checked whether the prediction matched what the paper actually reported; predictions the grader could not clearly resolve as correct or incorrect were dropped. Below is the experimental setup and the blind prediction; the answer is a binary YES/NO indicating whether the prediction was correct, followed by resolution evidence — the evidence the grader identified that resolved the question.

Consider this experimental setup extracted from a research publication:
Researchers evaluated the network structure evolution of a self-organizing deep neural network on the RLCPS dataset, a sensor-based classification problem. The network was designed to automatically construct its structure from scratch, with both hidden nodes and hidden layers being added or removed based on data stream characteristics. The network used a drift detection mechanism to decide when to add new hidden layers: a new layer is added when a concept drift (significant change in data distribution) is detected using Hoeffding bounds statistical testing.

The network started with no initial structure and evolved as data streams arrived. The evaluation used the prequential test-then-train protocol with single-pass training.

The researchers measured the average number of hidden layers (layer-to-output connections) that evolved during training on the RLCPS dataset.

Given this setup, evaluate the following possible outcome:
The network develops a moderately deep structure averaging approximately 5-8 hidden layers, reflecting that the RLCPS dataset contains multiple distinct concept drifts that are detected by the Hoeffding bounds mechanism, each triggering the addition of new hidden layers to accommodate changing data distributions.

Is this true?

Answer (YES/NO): NO